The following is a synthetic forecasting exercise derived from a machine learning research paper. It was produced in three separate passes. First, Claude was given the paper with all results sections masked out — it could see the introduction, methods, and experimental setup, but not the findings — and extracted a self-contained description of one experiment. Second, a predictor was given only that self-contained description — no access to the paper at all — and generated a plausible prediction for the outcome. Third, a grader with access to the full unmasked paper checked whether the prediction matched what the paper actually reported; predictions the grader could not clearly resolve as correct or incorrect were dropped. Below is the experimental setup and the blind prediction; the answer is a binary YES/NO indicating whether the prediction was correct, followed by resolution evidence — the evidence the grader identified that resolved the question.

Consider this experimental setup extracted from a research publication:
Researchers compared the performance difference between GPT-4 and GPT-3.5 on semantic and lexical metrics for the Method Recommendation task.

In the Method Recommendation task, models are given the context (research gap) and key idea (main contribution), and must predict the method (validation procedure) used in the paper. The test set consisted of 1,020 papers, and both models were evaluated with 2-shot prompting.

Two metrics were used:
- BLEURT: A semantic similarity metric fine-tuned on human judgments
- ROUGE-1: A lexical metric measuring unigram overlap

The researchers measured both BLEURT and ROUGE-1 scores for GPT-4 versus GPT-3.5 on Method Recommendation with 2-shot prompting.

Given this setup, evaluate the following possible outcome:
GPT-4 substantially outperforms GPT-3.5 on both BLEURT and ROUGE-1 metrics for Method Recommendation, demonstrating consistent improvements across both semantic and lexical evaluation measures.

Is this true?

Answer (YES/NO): NO